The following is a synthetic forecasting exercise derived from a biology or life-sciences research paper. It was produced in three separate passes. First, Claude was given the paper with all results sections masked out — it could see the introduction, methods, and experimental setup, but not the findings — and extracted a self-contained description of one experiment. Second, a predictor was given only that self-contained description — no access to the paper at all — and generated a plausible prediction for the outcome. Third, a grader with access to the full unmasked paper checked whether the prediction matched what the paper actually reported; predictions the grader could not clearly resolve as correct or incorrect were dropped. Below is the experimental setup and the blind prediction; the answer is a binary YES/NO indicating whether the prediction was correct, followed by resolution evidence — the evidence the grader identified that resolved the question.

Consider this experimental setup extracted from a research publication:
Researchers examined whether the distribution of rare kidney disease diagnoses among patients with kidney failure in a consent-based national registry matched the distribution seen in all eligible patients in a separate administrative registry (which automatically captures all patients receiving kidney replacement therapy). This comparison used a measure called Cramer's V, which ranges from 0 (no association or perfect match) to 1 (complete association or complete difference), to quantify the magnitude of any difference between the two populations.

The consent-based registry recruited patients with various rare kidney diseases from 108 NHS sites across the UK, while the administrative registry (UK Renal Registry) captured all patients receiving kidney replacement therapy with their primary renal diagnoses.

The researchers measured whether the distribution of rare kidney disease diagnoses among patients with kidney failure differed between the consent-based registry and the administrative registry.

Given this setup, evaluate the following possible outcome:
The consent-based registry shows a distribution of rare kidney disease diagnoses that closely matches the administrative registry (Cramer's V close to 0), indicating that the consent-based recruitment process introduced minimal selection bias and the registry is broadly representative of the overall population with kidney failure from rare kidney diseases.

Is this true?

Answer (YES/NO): YES